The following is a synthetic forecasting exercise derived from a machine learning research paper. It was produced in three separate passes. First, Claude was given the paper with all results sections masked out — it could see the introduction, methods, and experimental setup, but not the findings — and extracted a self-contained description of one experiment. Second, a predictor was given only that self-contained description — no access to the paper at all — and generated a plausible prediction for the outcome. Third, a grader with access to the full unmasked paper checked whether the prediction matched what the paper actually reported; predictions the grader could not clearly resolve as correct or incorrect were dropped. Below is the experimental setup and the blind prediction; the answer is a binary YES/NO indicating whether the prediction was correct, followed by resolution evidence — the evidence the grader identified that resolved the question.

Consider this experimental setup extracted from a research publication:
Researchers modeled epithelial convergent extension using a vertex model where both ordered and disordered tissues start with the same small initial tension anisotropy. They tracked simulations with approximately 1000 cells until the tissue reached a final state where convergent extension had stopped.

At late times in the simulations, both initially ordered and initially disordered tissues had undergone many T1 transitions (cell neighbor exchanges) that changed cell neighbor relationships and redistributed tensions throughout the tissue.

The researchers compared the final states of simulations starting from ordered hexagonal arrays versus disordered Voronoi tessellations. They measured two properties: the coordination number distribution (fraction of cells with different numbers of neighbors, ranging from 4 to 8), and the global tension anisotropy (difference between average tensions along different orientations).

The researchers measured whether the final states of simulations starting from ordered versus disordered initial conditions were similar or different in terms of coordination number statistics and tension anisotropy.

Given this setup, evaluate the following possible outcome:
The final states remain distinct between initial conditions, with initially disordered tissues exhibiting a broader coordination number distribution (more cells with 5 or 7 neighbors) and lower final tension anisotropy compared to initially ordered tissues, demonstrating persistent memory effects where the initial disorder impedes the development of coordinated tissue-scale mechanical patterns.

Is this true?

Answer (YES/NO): NO